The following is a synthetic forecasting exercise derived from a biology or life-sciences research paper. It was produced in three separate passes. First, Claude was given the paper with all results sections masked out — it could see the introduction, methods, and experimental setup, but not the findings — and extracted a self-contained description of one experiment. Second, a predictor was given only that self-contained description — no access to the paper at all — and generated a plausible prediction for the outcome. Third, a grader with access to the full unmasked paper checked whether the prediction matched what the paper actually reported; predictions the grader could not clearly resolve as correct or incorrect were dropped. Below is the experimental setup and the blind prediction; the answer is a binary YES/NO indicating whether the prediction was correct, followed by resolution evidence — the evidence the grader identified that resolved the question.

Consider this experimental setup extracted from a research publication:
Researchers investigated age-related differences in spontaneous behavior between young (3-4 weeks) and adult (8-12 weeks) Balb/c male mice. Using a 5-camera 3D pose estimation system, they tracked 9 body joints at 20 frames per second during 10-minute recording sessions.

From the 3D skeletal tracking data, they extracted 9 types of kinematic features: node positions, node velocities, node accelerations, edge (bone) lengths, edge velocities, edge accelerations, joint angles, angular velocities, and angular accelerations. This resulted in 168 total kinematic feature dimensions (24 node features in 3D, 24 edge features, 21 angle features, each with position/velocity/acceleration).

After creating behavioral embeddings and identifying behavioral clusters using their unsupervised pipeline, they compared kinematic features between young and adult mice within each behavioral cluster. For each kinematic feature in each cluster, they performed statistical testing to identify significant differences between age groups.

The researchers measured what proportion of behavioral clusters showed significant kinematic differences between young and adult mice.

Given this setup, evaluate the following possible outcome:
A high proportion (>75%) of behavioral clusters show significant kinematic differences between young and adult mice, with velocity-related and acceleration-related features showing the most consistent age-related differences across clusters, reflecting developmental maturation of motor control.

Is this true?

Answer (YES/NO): NO